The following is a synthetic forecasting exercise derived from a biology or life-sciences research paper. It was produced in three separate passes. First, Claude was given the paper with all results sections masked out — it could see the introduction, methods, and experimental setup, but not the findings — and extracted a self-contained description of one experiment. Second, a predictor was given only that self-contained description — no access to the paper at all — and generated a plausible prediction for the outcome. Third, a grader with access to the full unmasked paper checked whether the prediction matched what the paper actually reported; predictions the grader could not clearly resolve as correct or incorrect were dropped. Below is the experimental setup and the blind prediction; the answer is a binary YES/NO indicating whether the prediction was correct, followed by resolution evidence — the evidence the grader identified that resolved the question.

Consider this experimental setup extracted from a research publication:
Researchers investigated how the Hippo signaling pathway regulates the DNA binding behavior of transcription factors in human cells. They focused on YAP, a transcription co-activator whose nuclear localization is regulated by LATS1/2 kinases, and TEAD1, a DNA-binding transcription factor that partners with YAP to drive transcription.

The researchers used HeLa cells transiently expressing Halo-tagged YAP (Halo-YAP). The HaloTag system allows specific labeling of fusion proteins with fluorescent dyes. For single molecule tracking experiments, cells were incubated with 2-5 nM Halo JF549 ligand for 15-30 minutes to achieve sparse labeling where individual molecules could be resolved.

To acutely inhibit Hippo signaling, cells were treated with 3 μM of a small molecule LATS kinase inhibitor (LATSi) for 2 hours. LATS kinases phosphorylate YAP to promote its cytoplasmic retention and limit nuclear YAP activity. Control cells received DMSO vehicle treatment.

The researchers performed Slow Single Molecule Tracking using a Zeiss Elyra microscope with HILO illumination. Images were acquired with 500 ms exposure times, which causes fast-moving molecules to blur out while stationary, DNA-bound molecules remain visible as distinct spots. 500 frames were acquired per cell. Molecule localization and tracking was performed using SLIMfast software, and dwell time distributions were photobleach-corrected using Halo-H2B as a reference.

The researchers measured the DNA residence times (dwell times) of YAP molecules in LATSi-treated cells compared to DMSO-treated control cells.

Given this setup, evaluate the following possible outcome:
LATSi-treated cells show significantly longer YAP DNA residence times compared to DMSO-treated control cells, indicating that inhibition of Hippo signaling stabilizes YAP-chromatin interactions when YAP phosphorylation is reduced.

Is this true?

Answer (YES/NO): YES